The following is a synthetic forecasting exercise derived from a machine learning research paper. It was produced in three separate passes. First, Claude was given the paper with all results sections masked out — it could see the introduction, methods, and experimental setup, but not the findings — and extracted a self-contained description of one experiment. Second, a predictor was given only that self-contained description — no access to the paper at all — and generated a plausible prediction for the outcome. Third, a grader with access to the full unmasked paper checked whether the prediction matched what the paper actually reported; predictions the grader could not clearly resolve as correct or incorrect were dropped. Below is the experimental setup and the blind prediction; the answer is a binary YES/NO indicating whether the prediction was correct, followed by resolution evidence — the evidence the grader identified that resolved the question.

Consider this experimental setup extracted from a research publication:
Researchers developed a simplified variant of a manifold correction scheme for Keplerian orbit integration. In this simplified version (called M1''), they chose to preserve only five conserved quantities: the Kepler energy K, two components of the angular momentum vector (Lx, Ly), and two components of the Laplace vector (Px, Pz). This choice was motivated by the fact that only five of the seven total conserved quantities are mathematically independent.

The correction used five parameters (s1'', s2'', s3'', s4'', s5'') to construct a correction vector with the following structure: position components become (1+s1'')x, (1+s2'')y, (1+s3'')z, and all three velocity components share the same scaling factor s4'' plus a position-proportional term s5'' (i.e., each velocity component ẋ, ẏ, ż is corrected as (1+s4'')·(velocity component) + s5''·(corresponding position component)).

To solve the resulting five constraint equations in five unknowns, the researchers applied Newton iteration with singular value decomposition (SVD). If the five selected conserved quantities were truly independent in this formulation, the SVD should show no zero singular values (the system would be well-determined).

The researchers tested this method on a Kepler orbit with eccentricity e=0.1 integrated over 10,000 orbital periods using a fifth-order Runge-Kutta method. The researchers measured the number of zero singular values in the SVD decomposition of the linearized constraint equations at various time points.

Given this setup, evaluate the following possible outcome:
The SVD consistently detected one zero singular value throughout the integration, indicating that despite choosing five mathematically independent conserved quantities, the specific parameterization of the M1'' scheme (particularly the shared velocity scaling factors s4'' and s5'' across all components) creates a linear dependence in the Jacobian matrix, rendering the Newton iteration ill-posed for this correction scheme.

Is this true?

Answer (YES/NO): YES